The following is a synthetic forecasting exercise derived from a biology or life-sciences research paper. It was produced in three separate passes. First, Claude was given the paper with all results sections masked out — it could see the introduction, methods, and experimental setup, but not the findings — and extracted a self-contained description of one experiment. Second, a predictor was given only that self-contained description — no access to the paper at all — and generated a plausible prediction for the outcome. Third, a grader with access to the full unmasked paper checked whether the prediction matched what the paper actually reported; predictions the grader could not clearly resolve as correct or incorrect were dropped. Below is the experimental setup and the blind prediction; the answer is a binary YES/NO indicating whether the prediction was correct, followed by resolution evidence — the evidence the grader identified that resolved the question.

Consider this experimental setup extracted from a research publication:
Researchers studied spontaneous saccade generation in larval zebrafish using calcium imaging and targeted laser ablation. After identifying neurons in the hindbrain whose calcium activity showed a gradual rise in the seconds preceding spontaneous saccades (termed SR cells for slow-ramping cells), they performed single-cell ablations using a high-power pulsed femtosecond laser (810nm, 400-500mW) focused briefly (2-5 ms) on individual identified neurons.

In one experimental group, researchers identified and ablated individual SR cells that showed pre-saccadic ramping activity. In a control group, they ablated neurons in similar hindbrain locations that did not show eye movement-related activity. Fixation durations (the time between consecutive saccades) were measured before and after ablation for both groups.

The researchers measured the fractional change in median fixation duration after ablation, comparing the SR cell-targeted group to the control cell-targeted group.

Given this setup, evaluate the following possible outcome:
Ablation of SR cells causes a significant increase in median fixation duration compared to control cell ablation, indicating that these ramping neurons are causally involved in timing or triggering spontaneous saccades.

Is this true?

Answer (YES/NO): YES